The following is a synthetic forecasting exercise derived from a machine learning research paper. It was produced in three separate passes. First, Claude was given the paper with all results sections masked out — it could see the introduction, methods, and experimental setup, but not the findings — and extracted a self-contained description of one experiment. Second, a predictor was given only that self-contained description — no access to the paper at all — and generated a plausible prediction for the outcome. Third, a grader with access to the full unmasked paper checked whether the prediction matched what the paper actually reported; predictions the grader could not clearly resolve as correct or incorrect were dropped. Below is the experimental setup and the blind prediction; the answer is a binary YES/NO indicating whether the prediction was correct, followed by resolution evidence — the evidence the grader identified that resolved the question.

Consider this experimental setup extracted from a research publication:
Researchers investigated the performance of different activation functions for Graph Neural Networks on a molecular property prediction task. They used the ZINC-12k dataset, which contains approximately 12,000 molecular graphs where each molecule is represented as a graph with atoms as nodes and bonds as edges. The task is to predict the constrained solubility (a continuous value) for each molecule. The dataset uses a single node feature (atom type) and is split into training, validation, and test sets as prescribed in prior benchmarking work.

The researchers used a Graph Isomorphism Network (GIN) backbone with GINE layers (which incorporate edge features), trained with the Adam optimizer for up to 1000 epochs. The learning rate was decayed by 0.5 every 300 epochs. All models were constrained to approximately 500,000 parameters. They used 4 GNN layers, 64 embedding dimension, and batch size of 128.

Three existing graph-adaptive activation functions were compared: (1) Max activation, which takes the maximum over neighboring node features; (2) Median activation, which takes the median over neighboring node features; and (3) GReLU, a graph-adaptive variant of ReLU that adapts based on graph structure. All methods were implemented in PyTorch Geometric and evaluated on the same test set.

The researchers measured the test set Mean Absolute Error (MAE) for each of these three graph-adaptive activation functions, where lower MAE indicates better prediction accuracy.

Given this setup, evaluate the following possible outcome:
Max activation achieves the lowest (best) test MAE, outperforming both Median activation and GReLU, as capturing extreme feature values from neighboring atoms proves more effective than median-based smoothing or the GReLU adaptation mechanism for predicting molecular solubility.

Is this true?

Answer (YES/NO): YES